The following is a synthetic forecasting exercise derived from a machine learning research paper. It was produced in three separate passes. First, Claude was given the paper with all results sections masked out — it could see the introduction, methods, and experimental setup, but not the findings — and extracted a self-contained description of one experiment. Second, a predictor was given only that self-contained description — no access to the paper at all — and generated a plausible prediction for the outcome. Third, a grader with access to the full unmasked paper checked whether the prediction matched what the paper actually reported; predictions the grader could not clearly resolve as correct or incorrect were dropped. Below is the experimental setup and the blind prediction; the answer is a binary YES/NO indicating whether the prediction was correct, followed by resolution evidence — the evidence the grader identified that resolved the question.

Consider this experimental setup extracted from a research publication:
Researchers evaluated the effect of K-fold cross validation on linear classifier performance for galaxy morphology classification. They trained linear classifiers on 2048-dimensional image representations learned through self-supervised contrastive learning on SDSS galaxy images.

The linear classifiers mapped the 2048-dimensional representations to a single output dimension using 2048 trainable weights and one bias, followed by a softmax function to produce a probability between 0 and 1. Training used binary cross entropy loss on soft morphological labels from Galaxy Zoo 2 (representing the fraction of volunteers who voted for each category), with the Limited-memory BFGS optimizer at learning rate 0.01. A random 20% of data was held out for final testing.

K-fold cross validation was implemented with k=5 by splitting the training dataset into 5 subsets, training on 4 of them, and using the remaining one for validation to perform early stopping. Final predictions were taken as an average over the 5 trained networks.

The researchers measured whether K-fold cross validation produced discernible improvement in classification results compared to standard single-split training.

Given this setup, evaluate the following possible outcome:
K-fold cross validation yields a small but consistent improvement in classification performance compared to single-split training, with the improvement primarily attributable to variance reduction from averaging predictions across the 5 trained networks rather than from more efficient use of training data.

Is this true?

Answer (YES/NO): NO